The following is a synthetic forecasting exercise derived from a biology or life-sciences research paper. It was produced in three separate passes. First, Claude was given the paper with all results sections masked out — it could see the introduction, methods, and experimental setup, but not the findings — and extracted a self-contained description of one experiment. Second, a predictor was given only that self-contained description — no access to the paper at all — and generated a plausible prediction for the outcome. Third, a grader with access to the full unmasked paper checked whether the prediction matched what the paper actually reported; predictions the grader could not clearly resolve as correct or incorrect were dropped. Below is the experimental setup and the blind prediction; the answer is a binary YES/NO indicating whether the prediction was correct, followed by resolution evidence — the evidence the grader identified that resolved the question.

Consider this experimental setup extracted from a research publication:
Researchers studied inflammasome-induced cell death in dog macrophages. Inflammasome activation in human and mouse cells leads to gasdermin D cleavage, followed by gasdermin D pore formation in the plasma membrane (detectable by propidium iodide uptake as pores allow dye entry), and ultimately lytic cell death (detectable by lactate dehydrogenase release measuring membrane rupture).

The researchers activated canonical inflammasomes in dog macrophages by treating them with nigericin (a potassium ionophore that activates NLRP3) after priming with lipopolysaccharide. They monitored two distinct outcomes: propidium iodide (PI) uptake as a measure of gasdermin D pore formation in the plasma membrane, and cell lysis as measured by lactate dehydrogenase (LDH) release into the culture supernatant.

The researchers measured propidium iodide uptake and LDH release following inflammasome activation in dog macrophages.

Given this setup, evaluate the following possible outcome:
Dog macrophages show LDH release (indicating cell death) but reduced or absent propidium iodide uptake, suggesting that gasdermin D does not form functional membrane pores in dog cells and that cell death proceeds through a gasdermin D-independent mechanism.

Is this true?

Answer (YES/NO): NO